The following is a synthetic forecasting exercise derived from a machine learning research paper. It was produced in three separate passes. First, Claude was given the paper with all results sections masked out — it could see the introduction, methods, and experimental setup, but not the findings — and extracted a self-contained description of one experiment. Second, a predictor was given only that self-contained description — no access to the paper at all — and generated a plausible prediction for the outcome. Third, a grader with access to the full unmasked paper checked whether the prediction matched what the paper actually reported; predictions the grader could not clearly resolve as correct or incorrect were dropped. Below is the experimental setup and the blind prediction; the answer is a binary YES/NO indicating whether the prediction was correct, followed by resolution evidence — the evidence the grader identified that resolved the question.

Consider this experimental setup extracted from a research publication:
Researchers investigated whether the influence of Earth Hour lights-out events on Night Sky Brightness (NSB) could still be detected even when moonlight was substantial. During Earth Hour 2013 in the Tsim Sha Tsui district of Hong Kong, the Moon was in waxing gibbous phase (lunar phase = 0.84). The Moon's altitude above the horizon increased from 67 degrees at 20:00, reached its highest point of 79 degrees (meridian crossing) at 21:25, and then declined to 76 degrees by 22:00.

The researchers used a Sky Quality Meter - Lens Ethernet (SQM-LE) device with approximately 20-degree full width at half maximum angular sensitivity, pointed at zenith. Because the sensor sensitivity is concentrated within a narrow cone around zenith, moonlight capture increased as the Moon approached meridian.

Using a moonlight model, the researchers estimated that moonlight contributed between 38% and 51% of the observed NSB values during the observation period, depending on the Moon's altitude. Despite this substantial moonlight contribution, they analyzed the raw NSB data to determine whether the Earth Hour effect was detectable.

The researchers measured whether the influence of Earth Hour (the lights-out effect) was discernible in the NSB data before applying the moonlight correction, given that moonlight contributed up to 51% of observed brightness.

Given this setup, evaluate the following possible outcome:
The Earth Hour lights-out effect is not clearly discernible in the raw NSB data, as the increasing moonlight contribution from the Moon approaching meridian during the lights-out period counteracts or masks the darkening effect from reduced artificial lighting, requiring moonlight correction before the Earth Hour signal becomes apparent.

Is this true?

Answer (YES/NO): NO